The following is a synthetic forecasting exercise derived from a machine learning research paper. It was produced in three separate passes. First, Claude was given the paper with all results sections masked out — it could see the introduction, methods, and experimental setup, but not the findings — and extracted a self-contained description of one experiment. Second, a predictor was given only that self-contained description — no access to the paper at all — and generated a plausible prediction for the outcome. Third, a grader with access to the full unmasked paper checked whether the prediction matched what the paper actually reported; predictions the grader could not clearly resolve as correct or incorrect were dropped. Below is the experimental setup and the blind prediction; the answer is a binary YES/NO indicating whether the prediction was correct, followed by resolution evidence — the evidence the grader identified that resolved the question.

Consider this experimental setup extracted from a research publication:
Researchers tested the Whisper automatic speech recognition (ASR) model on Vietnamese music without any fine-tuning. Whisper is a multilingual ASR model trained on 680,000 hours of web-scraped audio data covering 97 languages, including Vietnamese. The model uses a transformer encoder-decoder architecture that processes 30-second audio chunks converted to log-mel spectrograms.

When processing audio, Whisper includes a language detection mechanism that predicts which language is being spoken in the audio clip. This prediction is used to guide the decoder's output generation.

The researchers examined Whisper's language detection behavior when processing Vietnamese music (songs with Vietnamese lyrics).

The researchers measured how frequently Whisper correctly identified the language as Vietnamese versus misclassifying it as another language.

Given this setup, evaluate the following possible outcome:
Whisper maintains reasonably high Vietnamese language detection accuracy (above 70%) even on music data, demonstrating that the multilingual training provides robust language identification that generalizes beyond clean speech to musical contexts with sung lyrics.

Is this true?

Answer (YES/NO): NO